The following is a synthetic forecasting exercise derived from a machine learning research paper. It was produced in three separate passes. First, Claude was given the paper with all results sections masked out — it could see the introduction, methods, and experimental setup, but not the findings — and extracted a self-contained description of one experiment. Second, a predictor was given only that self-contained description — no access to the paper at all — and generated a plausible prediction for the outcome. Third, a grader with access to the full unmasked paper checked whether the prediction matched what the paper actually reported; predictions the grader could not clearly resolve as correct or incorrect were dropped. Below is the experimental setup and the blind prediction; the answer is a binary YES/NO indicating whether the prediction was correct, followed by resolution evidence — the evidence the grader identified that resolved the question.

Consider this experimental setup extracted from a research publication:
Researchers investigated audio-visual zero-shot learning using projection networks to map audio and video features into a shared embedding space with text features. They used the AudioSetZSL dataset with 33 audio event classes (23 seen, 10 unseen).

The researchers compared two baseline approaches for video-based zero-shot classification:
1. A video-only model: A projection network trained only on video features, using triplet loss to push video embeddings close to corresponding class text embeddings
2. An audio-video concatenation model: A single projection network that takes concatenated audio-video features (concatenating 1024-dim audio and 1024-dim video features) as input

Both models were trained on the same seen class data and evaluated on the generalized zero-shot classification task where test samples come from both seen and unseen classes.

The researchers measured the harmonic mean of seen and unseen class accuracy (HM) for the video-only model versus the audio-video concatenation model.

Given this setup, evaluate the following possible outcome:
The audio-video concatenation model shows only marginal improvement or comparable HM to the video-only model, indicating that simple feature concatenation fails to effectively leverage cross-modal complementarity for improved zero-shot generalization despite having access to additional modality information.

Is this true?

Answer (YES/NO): YES